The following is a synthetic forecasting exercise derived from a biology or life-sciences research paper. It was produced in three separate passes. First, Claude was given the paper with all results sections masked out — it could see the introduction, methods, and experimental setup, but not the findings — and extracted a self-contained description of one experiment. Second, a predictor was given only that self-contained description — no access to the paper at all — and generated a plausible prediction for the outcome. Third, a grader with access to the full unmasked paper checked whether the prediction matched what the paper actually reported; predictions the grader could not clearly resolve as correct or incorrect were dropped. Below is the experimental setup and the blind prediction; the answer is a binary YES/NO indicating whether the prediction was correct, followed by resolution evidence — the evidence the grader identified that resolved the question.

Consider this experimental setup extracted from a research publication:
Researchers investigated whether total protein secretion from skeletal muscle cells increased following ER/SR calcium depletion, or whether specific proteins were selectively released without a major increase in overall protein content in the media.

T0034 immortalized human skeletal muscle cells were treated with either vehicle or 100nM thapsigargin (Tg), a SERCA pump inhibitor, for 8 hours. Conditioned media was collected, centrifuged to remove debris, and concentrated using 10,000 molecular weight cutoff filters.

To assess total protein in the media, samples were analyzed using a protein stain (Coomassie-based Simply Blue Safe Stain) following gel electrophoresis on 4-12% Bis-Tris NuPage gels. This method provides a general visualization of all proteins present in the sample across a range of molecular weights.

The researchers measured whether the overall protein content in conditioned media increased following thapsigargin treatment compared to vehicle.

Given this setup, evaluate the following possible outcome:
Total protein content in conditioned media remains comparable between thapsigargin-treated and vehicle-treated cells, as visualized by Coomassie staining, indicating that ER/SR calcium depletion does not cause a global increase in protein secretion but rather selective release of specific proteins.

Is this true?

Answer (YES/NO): NO